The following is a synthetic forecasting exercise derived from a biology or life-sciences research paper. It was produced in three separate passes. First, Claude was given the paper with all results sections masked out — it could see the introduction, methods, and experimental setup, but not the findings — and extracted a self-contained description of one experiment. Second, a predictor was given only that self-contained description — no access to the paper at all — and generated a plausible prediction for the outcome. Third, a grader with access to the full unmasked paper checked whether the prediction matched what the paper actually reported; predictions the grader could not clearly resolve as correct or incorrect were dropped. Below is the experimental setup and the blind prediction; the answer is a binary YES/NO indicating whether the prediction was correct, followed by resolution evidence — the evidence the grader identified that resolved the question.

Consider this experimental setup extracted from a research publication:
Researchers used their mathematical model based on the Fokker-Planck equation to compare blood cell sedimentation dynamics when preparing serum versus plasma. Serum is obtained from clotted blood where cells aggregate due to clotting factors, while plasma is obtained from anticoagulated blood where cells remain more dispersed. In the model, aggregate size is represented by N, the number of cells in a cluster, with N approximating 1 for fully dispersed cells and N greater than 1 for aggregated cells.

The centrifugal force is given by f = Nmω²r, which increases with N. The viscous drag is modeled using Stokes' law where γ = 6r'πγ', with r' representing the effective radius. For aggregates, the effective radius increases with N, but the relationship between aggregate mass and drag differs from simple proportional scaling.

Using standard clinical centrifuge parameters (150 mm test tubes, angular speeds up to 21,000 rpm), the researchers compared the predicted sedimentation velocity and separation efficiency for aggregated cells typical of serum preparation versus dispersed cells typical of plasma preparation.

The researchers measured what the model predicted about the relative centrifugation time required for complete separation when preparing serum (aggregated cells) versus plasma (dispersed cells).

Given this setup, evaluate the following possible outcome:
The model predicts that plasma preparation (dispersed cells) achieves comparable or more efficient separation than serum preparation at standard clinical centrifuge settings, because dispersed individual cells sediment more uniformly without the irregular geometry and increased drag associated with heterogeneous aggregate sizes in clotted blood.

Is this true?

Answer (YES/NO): NO